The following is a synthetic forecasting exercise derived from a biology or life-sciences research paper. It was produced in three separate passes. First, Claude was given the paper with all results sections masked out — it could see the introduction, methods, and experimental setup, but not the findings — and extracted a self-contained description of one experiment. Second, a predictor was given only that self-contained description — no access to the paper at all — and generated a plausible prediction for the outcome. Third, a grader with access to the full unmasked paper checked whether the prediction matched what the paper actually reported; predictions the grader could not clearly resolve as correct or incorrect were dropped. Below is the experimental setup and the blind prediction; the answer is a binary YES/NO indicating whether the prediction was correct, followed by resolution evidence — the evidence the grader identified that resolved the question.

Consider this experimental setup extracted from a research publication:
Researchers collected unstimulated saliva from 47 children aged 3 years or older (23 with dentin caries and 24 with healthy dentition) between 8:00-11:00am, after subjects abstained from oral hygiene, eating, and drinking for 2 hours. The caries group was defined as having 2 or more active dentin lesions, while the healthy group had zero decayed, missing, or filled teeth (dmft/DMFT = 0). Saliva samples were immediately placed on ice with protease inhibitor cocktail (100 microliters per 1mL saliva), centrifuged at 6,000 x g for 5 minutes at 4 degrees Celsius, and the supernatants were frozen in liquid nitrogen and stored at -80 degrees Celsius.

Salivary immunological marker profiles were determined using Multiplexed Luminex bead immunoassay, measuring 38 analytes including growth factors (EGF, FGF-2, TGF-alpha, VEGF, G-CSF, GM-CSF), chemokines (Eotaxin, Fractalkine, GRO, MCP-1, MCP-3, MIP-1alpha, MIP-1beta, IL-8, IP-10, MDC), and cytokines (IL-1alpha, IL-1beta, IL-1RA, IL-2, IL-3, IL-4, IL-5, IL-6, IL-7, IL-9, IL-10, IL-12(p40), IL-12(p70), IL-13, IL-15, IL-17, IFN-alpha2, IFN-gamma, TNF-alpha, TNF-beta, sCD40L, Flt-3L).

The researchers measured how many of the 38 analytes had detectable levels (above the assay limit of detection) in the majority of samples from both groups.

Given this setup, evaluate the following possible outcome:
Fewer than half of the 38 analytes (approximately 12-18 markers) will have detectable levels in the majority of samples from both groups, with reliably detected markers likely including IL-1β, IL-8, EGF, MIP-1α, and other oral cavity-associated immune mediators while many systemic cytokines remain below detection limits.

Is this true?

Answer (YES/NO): NO